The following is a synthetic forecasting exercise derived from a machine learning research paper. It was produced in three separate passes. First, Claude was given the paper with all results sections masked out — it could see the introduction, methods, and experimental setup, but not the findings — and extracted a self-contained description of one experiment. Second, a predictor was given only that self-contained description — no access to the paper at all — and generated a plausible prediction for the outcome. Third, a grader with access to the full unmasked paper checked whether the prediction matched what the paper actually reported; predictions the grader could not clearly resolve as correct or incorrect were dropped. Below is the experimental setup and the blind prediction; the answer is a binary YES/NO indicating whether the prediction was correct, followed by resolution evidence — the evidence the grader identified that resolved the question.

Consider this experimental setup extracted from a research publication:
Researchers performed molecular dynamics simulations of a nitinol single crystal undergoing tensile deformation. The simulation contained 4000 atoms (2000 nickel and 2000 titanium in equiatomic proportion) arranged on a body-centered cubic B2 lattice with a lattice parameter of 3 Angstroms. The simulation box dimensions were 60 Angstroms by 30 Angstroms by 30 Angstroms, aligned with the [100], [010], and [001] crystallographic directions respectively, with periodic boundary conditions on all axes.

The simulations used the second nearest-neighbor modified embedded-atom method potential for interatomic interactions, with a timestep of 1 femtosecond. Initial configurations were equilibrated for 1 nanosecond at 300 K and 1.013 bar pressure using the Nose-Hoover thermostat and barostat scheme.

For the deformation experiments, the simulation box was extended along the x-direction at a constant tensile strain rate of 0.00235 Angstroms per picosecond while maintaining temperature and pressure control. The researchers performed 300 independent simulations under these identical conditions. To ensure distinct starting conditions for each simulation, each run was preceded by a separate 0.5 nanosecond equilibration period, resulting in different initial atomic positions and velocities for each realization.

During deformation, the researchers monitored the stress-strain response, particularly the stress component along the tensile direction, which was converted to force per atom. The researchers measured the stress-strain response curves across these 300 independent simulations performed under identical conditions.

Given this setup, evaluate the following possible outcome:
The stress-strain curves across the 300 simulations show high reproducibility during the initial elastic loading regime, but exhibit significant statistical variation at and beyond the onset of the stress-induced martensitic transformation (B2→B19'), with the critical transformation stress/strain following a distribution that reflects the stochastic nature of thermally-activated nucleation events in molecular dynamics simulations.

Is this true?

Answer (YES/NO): YES